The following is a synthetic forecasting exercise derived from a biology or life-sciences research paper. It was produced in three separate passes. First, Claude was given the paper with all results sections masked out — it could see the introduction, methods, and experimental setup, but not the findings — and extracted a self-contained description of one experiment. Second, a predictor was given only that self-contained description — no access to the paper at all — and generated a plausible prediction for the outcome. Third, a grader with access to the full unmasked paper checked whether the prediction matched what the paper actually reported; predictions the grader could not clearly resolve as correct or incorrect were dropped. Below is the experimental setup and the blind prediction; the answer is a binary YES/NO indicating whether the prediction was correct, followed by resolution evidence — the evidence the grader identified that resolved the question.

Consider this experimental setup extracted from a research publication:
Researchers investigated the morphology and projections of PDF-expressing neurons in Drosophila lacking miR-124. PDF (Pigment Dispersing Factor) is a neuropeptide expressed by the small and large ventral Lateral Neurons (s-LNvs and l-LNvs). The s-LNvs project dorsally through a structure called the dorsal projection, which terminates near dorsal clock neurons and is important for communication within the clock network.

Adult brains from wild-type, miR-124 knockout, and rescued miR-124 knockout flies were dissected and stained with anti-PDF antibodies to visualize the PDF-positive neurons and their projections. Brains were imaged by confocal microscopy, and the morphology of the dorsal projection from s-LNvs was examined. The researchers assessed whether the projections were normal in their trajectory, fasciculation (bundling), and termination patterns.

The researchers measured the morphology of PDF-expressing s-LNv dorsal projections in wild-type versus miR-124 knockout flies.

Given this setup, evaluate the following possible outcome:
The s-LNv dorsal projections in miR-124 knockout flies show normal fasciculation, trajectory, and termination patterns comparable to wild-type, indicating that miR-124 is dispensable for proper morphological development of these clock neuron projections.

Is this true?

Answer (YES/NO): NO